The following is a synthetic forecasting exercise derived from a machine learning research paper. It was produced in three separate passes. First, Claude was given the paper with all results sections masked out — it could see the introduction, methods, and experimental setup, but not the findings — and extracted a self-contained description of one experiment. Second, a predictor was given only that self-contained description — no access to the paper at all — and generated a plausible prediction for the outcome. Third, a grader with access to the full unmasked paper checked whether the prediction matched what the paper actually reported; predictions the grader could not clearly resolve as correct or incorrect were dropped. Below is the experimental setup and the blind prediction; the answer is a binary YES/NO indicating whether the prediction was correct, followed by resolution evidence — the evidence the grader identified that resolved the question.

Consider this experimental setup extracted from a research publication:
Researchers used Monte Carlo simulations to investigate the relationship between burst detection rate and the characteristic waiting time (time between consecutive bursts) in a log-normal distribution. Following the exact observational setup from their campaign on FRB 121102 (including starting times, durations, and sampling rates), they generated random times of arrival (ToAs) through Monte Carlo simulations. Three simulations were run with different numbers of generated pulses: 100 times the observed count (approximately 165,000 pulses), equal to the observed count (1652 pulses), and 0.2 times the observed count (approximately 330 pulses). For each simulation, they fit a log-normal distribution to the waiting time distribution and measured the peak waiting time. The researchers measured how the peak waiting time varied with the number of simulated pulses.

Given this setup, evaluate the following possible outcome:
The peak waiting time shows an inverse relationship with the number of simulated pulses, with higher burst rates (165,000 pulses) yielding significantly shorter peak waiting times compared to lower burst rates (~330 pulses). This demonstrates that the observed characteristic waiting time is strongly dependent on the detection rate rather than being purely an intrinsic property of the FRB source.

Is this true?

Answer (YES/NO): YES